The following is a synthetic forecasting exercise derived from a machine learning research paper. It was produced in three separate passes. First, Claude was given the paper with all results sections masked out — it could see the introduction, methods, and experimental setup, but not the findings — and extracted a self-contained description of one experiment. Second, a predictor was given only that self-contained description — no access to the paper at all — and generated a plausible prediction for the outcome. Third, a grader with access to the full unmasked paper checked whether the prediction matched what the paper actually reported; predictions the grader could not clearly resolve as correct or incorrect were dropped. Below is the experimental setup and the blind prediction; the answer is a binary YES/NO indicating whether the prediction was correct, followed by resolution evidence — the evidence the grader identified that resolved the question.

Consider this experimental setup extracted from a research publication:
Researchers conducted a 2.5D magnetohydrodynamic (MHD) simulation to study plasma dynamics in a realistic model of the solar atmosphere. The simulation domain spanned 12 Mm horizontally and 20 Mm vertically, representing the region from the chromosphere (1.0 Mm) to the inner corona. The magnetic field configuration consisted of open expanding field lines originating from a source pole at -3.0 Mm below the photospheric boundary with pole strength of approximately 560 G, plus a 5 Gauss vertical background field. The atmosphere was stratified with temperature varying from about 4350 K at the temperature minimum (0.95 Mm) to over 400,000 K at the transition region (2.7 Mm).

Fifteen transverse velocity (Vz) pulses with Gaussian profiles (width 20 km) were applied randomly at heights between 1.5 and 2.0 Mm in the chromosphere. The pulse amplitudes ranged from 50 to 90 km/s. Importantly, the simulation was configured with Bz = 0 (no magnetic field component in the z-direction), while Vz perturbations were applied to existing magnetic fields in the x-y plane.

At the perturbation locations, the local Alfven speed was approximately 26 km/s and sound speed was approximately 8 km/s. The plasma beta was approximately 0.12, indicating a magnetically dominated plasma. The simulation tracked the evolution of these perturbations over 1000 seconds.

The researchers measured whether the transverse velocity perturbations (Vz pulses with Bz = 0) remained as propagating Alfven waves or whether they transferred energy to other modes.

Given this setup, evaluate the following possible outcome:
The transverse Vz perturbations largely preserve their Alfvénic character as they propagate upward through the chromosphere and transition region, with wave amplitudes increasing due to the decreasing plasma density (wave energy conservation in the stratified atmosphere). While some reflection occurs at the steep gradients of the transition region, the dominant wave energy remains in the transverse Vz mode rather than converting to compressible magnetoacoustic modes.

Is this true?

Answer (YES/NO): NO